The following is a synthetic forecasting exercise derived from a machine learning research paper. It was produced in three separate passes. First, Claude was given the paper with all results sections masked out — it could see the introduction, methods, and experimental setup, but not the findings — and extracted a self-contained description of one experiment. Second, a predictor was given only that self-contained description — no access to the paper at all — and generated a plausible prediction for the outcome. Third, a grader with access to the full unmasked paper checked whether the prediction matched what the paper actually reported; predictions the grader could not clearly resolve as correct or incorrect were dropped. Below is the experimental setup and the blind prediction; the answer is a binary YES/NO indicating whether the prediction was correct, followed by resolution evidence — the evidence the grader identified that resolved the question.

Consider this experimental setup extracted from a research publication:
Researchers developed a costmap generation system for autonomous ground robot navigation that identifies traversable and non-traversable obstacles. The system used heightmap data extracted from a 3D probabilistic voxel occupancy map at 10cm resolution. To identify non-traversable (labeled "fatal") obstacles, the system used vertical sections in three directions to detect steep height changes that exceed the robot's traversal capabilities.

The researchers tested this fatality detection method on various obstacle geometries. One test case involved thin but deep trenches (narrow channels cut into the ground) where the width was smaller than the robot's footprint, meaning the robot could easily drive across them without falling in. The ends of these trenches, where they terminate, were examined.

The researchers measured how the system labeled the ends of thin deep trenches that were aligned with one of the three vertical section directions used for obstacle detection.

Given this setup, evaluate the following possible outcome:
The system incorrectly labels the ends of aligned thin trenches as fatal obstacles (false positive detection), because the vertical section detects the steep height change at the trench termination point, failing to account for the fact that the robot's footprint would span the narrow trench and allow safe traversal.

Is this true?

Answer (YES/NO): YES